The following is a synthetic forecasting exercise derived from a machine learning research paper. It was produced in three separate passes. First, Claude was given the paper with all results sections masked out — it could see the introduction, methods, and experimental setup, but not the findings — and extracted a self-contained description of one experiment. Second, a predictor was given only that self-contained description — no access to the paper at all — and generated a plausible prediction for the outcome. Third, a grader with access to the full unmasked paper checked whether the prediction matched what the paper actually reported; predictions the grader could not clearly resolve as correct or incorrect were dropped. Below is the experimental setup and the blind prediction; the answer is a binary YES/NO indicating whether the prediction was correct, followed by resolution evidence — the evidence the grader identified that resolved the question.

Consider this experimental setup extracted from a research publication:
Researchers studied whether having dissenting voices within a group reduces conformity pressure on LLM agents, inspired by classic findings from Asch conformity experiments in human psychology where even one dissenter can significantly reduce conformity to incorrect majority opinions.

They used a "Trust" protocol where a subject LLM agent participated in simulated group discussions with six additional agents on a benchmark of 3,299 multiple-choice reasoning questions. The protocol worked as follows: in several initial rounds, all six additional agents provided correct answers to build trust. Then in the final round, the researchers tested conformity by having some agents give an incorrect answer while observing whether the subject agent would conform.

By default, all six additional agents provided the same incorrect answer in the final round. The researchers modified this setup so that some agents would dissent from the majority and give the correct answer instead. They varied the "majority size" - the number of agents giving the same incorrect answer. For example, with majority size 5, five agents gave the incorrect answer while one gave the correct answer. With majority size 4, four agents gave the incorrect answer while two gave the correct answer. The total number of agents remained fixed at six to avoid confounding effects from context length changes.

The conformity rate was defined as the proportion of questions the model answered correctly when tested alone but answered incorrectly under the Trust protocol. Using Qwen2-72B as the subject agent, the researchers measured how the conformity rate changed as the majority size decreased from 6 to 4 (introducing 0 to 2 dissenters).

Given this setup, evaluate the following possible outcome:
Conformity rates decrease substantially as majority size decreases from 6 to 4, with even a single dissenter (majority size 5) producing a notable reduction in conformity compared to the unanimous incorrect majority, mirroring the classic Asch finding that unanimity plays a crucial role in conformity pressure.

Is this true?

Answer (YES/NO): NO